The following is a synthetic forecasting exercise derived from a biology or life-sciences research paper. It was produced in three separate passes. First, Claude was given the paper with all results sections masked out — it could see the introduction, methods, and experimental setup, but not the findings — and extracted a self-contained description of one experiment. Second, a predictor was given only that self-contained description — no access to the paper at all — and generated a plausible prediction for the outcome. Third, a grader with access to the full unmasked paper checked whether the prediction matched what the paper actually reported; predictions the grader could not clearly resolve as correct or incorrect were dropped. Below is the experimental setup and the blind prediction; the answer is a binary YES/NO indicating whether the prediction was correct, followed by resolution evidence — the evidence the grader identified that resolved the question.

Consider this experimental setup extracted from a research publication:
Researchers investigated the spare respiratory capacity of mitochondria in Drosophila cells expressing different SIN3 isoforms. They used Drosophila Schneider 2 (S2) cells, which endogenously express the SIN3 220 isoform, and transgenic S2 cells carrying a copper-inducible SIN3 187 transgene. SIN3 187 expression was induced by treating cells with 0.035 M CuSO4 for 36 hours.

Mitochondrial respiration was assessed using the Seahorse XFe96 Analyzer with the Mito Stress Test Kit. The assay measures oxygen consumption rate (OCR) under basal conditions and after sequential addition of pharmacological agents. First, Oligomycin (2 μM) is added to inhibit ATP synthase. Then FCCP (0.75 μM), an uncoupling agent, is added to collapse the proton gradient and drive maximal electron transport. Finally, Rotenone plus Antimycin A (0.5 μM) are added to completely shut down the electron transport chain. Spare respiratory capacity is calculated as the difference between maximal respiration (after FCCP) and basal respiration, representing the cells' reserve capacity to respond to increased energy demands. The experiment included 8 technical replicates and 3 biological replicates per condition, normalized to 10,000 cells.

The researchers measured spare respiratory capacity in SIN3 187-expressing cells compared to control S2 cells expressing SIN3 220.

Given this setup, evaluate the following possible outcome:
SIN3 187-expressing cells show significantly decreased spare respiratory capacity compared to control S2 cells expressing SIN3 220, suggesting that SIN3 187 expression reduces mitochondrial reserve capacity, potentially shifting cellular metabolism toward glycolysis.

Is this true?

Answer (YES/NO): NO